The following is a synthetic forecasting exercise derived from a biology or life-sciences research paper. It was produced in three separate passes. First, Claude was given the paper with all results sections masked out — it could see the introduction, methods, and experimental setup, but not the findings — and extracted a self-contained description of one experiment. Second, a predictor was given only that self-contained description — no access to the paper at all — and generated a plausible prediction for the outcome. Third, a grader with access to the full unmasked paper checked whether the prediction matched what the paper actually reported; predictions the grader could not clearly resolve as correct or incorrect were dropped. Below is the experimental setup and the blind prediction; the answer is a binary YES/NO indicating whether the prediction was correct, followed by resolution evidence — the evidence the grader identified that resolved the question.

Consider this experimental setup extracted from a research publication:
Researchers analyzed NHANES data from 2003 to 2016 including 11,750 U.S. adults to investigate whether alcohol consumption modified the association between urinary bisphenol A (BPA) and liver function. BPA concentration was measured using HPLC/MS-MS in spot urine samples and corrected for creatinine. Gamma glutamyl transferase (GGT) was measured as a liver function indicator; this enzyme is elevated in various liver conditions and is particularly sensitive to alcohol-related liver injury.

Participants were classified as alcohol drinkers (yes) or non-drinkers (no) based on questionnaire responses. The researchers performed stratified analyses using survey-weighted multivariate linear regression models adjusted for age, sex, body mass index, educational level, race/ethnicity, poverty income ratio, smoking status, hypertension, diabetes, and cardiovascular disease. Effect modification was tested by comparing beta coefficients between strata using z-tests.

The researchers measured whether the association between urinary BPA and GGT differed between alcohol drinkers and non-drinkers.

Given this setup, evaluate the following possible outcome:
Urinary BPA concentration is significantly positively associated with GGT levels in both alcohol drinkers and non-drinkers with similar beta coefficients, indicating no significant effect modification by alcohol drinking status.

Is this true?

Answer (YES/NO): NO